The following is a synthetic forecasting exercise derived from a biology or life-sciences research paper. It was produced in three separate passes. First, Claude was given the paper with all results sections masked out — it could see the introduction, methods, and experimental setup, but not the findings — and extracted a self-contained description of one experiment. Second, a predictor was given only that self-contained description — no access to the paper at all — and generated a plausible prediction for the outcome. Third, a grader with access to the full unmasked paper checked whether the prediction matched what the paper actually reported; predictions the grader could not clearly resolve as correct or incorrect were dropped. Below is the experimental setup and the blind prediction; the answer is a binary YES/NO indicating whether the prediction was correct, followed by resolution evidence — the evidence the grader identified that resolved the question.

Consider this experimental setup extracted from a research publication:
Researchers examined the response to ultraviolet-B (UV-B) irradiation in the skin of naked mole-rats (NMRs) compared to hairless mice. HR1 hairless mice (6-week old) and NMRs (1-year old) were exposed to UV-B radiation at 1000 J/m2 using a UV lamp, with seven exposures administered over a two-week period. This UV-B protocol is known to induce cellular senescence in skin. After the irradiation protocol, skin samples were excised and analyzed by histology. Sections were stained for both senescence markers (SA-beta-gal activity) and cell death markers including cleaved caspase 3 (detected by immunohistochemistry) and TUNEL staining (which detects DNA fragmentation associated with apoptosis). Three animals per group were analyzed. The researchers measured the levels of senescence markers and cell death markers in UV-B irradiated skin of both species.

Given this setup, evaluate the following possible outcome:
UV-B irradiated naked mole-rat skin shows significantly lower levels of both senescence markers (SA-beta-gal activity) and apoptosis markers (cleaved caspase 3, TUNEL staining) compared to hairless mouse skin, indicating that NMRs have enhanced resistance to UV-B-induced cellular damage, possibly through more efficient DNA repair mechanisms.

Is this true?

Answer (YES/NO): NO